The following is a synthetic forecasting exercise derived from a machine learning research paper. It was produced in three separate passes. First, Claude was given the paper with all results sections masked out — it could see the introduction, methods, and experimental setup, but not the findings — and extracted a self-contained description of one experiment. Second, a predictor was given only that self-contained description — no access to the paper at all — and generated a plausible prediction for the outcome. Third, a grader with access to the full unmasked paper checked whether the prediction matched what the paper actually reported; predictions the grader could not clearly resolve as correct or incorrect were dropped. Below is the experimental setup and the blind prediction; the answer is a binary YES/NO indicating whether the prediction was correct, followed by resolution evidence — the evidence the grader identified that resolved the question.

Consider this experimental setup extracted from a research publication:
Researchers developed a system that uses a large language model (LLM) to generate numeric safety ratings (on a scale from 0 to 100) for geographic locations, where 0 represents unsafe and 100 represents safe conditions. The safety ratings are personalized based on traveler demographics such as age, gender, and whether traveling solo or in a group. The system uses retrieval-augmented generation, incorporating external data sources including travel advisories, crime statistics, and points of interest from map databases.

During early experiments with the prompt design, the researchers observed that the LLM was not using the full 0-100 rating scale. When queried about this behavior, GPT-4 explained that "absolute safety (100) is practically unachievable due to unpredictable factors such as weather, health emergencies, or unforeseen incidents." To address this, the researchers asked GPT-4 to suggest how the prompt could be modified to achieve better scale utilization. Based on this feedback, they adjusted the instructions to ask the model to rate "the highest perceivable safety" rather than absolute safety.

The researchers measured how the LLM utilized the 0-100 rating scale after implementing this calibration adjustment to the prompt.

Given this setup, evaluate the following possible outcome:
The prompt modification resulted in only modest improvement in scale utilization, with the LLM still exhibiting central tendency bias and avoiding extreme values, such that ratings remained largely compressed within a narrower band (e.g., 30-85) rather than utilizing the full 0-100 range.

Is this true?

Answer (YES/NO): NO